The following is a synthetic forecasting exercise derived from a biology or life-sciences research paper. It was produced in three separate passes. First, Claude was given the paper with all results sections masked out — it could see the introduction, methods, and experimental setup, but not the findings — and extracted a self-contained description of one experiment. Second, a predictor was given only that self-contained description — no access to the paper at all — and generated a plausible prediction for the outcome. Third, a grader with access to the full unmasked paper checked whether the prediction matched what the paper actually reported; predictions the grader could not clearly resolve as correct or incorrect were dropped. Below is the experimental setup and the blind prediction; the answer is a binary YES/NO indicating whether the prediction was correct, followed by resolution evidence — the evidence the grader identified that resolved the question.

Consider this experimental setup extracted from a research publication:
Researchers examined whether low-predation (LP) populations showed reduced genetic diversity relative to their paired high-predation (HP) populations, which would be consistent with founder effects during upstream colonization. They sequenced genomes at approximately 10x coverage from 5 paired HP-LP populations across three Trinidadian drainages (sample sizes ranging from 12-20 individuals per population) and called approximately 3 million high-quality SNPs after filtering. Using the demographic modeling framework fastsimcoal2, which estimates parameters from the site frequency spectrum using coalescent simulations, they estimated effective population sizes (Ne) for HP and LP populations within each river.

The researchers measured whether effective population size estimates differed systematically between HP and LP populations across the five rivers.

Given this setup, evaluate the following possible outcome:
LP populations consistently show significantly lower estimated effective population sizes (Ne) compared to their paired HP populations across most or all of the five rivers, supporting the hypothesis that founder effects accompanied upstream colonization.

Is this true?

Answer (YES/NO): YES